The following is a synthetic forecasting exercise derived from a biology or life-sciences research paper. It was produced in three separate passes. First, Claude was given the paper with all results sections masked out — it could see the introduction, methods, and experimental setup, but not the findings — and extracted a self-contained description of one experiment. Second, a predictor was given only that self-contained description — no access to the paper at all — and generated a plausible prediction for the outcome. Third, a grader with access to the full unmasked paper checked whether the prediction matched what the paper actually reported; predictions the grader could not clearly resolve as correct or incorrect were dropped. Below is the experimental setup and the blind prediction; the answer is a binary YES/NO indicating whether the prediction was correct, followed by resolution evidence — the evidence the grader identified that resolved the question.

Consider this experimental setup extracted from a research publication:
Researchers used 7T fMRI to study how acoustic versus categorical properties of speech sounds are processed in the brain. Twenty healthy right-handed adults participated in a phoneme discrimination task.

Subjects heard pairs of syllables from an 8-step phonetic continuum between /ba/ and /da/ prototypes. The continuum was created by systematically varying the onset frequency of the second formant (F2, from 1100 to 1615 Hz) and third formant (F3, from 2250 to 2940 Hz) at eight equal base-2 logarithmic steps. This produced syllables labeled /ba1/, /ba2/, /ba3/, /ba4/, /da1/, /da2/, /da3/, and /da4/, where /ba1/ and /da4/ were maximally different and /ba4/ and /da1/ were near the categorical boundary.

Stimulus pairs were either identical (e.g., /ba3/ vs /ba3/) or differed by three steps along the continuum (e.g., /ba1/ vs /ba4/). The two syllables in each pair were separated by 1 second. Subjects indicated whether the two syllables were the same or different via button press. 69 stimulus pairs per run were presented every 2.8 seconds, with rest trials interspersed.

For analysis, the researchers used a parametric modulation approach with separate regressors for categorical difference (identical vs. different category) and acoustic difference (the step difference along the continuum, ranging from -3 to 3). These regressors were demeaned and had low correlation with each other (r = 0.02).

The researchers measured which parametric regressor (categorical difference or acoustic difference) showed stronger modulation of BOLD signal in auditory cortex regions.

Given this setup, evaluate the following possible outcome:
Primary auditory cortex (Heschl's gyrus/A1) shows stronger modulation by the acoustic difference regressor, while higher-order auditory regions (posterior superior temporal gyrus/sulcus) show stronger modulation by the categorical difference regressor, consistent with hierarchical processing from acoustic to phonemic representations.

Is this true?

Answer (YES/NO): NO